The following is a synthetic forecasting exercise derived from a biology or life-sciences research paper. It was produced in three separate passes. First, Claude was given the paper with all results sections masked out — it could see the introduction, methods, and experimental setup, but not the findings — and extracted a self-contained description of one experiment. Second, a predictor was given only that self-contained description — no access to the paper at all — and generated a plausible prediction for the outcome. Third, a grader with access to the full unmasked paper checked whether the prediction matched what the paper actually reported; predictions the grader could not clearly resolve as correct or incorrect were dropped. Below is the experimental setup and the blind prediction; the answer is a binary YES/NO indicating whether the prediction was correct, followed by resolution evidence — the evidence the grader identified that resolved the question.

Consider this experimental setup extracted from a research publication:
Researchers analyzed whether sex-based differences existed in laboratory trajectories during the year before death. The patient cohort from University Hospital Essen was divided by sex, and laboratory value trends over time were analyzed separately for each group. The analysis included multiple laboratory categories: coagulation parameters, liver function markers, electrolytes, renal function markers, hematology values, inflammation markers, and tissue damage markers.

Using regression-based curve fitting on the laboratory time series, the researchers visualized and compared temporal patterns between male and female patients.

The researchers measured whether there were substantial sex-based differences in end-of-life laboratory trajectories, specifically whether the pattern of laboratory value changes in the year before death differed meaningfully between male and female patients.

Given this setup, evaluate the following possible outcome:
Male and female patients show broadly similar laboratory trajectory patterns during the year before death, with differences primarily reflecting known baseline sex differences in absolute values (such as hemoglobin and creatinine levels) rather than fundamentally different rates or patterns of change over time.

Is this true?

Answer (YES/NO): YES